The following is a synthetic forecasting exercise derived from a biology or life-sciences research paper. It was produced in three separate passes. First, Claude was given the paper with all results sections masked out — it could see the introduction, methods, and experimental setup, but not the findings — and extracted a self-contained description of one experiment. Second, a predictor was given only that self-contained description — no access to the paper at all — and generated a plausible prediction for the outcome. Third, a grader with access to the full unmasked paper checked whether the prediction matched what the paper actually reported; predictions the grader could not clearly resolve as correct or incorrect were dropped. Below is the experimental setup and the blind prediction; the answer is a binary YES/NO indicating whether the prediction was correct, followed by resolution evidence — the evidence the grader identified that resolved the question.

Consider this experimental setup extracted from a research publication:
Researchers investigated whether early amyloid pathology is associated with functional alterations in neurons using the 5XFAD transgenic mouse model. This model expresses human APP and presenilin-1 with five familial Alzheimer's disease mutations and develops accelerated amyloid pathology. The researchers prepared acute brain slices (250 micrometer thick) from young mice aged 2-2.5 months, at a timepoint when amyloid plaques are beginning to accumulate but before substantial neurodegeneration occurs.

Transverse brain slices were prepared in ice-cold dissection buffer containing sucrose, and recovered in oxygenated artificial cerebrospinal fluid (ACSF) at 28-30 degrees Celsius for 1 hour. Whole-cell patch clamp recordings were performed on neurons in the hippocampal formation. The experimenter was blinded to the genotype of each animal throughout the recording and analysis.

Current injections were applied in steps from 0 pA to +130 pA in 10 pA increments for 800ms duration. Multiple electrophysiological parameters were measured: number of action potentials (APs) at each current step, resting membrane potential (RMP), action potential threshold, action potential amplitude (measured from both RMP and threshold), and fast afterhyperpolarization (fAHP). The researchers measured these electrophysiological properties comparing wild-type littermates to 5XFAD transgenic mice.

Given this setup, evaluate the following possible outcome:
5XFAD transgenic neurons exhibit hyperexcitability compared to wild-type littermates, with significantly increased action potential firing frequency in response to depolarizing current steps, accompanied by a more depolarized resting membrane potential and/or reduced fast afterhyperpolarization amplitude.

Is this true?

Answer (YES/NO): NO